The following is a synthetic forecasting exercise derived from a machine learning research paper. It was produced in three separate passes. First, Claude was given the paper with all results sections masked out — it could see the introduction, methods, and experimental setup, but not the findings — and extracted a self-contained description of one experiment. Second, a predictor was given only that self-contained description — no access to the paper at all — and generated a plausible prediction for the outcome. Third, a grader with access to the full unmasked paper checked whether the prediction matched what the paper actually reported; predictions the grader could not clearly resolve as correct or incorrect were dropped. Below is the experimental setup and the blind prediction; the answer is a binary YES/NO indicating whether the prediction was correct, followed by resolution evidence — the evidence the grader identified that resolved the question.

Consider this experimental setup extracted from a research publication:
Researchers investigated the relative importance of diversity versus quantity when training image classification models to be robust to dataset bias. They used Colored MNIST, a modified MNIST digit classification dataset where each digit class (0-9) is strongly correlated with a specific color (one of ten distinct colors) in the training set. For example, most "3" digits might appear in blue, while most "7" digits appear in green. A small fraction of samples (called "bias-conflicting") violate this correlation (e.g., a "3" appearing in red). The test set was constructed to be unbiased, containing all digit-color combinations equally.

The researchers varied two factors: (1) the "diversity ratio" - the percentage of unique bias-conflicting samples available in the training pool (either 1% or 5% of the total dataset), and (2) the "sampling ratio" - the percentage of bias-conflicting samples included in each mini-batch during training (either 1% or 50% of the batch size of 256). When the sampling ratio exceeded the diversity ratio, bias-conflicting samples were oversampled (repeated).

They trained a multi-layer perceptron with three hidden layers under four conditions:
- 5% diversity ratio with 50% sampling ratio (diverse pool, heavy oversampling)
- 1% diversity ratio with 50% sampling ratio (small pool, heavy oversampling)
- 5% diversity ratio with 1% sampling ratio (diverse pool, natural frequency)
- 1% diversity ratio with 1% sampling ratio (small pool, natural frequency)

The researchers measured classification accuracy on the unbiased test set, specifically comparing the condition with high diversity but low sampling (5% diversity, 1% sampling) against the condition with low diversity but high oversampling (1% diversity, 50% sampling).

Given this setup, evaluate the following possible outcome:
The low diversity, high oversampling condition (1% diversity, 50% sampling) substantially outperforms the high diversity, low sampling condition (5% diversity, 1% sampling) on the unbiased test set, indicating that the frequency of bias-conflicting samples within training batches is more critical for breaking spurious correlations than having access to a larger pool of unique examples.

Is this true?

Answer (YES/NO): NO